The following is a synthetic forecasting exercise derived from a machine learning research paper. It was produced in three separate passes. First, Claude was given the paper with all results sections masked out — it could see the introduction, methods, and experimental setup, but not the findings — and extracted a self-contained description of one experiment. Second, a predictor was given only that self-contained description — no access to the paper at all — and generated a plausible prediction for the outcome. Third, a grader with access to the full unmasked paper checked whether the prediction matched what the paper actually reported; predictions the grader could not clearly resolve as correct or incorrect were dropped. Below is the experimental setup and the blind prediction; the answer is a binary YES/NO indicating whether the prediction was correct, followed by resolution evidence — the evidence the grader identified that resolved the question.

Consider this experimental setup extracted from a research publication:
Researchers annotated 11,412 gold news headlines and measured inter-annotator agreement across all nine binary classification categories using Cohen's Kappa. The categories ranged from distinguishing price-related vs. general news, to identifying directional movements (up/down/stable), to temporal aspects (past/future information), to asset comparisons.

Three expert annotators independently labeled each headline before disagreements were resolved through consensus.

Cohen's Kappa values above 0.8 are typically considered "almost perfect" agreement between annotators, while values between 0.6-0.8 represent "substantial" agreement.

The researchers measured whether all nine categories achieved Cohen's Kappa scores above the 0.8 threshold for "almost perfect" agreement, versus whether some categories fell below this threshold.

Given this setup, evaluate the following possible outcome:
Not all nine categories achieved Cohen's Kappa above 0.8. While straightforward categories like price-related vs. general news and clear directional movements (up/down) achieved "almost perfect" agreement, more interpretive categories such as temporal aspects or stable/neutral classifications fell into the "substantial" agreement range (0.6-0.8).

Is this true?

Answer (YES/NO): NO